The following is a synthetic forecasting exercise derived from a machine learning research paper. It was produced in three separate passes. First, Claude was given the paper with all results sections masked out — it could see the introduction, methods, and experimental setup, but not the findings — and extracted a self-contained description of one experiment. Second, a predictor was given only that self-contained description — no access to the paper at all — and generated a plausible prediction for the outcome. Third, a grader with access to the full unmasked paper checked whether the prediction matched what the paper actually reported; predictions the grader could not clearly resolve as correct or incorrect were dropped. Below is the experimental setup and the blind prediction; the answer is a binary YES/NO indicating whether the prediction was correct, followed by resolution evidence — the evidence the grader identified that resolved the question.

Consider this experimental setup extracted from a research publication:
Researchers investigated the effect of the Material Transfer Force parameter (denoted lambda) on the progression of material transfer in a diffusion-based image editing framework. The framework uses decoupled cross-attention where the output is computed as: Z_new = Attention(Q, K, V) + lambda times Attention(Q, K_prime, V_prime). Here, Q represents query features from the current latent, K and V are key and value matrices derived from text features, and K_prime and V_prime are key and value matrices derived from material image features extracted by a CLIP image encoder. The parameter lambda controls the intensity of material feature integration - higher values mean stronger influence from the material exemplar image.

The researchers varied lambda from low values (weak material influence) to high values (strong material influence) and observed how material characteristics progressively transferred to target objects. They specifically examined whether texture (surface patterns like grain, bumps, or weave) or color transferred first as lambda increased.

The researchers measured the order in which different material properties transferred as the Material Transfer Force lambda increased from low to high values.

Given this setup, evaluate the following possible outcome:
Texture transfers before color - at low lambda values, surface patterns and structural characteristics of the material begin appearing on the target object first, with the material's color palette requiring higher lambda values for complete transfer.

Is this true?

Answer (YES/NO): YES